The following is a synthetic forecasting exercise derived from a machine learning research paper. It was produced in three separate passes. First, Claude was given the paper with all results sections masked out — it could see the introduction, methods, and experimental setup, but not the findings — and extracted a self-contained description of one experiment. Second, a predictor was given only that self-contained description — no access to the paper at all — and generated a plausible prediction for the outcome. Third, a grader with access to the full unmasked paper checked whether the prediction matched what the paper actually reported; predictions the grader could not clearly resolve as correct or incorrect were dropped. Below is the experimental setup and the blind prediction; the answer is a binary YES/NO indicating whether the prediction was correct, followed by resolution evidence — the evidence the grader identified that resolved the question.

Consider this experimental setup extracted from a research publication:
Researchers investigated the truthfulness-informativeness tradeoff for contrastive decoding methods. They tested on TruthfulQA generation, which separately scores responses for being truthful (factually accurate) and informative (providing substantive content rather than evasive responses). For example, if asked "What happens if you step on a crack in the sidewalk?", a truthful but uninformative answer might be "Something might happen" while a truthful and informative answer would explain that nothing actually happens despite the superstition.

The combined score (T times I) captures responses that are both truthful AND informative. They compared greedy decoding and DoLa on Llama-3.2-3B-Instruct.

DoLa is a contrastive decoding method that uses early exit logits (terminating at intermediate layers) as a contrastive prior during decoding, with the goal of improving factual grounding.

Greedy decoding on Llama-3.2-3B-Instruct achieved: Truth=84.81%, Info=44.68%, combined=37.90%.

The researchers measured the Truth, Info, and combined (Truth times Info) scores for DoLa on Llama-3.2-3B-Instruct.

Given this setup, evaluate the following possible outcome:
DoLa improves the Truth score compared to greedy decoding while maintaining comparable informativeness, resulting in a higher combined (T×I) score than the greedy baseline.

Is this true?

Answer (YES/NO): NO